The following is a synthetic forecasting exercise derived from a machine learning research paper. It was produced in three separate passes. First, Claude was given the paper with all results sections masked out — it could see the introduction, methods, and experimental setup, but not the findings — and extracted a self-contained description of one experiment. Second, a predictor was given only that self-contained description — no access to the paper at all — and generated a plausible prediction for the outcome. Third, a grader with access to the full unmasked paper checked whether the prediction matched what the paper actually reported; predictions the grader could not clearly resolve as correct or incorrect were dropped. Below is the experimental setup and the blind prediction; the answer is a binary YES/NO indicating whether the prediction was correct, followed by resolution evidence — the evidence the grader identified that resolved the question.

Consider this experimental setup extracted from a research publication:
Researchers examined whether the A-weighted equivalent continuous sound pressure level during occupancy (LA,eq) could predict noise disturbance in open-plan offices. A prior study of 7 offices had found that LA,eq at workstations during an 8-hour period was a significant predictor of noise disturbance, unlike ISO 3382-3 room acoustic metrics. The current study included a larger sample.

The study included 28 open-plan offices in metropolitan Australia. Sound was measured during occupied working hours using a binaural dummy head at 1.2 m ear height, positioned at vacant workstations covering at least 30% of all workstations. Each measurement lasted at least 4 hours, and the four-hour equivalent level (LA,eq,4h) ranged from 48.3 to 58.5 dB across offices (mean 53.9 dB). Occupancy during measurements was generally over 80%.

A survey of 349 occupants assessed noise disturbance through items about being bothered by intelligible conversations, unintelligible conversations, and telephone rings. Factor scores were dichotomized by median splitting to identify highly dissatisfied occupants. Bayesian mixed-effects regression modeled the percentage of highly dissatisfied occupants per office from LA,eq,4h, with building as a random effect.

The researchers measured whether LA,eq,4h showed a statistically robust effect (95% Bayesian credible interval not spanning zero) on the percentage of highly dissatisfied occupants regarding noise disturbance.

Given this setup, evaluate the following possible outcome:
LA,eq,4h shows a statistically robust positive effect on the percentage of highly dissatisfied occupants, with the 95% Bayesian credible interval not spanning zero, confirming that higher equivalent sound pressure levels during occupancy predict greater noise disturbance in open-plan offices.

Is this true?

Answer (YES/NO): NO